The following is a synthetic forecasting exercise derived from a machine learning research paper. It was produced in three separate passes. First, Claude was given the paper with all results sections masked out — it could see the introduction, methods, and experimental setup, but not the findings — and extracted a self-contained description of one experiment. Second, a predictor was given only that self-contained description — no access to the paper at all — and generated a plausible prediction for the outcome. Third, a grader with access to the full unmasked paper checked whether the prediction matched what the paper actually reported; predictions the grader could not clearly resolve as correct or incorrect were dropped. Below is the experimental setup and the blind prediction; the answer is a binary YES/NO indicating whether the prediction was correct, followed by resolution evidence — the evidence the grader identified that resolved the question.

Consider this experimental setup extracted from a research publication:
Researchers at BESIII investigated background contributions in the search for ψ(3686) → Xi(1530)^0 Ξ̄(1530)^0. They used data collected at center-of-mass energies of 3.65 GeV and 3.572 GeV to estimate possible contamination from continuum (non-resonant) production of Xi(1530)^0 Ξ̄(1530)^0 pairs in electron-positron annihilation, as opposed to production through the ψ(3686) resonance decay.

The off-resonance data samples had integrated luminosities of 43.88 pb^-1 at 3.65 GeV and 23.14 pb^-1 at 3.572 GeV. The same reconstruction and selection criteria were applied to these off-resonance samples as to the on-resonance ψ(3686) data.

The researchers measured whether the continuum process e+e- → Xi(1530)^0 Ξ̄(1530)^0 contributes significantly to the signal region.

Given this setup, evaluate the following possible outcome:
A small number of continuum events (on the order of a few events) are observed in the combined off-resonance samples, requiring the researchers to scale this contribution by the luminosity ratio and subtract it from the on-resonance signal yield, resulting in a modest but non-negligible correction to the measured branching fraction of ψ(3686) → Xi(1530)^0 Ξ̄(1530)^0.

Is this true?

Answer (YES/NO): NO